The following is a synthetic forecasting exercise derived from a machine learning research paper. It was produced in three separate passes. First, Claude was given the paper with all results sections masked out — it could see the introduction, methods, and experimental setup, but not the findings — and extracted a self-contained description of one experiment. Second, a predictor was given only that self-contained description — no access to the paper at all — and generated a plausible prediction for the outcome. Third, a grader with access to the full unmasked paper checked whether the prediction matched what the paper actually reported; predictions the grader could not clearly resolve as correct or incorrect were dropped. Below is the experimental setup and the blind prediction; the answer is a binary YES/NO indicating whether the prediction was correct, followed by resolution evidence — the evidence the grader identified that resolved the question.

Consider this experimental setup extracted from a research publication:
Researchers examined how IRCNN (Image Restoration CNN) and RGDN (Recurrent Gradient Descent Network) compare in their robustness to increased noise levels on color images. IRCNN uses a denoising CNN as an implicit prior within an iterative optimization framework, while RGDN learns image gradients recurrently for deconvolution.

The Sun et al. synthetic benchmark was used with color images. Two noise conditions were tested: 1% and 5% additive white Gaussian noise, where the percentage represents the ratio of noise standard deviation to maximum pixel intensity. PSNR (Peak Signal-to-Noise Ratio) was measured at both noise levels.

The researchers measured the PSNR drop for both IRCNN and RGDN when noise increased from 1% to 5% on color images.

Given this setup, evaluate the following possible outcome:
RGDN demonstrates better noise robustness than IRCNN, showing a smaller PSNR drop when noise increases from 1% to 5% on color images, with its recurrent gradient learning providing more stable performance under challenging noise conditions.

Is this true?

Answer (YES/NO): NO